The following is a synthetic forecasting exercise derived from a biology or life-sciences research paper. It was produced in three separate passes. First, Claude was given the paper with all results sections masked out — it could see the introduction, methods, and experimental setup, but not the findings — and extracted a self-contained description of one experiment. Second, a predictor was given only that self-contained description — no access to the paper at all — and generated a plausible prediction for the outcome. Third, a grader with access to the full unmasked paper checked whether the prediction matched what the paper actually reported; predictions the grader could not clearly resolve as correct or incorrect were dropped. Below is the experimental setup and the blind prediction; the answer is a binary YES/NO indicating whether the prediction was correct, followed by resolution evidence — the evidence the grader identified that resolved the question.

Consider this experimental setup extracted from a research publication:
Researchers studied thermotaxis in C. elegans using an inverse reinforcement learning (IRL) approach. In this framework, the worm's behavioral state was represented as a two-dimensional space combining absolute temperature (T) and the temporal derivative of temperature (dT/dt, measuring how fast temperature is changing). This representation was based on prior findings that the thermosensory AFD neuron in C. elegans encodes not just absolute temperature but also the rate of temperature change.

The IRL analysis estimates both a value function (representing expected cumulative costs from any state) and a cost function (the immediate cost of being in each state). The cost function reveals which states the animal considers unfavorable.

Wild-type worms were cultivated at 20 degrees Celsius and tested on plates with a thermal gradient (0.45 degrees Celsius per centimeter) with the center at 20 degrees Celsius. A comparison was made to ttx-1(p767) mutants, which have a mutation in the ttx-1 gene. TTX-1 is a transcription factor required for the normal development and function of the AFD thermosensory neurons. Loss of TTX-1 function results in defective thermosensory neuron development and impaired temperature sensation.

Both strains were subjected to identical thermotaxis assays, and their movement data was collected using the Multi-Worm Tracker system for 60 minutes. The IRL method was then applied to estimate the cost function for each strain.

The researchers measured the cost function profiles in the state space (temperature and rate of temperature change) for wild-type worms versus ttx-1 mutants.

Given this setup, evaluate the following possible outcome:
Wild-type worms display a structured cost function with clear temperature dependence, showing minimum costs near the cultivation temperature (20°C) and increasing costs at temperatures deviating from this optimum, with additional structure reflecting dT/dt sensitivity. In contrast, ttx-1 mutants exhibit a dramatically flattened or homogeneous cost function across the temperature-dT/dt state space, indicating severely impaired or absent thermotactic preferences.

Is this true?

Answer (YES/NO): NO